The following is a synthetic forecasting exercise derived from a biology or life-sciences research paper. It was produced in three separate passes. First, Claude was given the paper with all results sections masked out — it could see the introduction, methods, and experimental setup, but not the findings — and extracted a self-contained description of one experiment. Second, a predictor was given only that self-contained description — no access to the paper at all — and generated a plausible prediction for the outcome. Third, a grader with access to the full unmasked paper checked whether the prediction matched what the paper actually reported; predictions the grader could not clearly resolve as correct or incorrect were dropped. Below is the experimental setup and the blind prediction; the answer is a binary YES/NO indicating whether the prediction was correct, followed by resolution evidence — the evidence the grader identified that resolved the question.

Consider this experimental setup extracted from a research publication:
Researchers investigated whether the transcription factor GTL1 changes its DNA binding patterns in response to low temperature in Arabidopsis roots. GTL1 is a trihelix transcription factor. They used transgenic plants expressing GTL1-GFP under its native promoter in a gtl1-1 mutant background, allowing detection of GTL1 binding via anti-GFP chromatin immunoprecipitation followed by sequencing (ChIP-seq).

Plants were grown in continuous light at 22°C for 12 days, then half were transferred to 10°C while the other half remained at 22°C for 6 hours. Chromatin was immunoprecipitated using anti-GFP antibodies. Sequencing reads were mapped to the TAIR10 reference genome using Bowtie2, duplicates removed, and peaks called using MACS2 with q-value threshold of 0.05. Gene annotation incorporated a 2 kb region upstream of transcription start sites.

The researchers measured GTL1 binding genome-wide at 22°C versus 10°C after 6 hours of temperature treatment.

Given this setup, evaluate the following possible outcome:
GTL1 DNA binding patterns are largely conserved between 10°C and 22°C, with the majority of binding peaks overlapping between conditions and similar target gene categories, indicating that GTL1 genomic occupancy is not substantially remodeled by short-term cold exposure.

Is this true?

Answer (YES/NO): NO